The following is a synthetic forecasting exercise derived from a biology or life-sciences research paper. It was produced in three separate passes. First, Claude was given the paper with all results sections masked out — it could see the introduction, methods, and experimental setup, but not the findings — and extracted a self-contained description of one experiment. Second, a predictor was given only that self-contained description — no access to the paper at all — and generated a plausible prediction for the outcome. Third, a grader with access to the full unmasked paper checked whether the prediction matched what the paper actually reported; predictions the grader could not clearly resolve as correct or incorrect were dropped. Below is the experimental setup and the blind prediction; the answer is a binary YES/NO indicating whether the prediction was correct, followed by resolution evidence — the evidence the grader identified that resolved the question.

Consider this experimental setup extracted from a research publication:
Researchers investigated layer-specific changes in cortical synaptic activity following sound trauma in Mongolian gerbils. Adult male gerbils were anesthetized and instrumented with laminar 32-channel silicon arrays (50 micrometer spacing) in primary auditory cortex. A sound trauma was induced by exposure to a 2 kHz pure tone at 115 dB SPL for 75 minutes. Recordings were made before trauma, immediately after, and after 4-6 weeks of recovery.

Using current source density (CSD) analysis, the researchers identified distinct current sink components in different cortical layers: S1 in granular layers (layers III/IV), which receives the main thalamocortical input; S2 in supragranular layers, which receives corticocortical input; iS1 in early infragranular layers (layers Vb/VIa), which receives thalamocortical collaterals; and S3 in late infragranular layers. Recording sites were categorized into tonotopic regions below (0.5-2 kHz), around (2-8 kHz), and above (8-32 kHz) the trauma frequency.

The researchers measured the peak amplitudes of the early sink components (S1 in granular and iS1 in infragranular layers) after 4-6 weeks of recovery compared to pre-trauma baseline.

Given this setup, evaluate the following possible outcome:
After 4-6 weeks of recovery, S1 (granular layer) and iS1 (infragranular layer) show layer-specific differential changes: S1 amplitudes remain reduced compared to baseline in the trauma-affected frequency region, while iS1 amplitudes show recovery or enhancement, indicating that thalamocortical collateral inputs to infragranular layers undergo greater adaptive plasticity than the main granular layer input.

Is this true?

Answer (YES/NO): NO